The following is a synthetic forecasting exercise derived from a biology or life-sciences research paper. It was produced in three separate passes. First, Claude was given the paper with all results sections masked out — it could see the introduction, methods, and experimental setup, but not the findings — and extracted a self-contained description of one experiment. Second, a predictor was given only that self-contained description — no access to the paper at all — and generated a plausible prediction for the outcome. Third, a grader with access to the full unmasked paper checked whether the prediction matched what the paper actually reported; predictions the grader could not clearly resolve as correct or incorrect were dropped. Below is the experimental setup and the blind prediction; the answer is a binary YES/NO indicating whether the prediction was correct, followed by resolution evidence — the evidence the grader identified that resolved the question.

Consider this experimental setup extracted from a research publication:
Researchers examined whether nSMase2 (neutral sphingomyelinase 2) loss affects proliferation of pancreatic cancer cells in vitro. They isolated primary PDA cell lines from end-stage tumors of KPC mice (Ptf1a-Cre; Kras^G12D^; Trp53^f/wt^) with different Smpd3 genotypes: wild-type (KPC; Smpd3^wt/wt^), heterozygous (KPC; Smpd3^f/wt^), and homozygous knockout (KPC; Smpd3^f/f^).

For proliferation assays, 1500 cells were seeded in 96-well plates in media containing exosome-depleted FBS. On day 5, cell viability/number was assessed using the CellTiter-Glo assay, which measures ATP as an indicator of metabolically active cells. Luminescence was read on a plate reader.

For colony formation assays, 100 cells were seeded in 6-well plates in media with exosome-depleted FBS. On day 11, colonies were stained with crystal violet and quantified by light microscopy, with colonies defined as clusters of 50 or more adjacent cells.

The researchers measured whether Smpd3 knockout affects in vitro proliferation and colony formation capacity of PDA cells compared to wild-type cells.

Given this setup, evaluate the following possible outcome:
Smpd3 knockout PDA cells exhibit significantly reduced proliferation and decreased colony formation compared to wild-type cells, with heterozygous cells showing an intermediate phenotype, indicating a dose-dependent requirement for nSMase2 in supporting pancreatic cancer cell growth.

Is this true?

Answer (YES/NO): NO